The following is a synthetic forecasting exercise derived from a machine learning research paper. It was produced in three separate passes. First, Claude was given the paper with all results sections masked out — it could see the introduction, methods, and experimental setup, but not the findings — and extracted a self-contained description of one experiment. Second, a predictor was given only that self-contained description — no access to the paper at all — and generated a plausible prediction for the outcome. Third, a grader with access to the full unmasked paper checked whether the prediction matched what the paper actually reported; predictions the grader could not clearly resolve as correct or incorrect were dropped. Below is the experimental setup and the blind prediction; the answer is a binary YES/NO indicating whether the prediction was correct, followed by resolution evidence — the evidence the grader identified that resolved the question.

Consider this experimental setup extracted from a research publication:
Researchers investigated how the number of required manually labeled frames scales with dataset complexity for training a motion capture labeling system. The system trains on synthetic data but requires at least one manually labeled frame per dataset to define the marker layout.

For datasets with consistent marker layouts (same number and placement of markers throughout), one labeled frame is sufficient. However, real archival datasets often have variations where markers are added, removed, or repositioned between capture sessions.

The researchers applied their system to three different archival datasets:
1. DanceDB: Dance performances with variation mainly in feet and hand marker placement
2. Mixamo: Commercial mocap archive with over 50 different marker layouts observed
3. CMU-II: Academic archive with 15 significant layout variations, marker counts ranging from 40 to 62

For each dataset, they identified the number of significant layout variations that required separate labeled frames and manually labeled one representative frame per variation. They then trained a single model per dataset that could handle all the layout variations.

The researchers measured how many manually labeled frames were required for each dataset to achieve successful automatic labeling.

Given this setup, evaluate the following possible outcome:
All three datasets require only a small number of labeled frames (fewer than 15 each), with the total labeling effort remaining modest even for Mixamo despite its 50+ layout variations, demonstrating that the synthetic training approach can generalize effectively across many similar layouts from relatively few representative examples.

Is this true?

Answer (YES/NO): NO